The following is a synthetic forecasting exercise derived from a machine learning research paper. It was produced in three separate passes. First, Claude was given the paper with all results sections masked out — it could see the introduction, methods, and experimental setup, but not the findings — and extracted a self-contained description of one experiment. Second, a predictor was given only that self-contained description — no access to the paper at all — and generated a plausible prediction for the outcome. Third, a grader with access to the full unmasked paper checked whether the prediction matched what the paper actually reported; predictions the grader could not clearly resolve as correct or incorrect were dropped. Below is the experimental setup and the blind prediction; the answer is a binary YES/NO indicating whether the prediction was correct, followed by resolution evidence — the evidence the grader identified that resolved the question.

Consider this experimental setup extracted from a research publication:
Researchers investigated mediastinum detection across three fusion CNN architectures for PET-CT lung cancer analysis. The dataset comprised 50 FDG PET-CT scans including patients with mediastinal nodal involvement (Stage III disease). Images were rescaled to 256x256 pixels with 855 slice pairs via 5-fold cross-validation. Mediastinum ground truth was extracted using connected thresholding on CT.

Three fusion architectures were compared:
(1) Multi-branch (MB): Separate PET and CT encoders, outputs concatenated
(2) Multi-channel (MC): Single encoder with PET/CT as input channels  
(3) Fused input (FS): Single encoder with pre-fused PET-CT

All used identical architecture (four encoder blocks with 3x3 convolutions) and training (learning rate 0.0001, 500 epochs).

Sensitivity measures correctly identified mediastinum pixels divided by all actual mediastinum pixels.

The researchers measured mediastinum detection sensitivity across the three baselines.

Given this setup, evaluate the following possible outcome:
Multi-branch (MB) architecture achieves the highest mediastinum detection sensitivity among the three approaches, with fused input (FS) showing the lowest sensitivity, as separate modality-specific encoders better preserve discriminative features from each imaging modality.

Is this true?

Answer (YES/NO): NO